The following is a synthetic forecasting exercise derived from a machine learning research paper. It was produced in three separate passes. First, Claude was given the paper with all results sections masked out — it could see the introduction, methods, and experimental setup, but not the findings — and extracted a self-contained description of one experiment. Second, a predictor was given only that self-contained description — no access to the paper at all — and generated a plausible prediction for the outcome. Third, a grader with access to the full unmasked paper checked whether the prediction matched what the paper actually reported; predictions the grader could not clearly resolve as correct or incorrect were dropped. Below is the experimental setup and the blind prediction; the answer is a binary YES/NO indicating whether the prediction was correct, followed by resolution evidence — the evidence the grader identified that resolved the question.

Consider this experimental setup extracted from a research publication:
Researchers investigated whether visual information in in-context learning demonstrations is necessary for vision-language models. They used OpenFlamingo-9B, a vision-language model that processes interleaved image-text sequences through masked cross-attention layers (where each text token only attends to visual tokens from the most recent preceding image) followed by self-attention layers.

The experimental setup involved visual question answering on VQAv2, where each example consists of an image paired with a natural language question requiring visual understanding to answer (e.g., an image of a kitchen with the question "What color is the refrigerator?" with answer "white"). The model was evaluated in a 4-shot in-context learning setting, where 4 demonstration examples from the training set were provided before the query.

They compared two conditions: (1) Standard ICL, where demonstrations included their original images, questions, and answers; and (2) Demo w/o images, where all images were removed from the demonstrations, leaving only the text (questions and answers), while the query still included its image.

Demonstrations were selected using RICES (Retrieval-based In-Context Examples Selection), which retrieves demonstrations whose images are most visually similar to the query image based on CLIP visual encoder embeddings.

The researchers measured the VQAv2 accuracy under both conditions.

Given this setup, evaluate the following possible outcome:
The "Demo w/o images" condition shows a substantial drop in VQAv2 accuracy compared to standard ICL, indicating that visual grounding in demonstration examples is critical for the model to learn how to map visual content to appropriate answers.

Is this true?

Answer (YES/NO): NO